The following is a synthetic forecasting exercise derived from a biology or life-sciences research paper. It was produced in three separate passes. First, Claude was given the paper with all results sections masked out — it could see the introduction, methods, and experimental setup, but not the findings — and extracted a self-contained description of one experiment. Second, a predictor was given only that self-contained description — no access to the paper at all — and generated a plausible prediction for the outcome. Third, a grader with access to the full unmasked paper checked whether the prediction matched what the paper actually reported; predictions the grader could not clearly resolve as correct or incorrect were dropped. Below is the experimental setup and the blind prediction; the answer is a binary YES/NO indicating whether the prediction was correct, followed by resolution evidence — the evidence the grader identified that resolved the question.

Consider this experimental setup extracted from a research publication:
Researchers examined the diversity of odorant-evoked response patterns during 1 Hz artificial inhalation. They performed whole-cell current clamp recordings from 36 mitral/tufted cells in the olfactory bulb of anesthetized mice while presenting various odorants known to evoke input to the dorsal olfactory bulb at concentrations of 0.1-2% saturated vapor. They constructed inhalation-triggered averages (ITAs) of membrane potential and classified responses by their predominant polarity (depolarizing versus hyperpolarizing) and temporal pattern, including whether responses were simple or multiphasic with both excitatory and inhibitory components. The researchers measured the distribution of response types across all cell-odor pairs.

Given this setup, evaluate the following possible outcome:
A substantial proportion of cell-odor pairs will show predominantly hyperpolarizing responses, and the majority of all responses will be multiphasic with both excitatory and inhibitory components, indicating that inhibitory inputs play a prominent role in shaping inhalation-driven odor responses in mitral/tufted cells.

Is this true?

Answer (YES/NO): NO